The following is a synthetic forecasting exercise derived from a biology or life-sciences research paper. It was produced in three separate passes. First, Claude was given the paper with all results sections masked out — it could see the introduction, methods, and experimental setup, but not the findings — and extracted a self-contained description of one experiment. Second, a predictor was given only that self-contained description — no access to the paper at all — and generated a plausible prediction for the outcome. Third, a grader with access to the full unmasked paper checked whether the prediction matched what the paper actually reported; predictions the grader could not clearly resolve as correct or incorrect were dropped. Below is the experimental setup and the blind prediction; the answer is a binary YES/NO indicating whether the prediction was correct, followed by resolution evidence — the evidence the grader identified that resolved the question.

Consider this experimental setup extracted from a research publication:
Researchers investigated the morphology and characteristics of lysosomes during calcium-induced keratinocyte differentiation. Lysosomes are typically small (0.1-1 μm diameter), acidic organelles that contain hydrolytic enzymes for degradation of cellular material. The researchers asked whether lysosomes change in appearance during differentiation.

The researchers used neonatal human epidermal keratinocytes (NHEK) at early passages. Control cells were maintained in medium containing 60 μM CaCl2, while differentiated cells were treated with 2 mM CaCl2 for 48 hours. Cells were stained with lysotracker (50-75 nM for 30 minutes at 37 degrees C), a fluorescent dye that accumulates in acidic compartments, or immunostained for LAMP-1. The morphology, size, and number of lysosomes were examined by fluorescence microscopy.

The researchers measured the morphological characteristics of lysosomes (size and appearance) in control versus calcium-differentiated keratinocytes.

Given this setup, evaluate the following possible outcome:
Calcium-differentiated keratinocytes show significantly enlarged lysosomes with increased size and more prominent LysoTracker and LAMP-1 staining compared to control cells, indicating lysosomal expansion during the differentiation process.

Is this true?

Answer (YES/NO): YES